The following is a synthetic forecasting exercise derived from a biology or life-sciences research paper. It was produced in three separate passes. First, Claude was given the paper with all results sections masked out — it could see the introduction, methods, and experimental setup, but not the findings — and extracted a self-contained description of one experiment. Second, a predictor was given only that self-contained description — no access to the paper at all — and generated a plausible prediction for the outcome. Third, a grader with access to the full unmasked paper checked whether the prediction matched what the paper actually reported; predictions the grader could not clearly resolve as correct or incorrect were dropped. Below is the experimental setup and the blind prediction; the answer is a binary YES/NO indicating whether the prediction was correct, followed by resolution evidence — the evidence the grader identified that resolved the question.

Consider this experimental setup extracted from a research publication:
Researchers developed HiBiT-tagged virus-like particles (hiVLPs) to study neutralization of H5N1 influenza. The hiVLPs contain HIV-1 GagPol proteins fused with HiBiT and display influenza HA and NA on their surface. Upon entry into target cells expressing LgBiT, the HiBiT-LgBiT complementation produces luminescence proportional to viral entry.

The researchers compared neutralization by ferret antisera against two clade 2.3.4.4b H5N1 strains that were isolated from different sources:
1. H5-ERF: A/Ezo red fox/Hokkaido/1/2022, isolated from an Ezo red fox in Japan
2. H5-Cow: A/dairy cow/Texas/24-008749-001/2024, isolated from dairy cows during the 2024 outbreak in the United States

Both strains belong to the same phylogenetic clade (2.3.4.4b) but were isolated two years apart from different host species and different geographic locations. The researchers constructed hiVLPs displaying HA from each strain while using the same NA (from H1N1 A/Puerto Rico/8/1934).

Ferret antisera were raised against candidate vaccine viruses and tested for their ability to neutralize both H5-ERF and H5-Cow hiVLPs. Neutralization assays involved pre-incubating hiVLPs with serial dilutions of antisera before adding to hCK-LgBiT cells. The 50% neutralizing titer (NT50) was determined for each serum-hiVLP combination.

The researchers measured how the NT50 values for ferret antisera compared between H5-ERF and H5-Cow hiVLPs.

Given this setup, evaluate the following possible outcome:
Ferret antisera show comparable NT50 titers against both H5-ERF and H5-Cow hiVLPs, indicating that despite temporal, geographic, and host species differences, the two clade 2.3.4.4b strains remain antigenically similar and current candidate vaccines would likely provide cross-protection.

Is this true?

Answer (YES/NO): YES